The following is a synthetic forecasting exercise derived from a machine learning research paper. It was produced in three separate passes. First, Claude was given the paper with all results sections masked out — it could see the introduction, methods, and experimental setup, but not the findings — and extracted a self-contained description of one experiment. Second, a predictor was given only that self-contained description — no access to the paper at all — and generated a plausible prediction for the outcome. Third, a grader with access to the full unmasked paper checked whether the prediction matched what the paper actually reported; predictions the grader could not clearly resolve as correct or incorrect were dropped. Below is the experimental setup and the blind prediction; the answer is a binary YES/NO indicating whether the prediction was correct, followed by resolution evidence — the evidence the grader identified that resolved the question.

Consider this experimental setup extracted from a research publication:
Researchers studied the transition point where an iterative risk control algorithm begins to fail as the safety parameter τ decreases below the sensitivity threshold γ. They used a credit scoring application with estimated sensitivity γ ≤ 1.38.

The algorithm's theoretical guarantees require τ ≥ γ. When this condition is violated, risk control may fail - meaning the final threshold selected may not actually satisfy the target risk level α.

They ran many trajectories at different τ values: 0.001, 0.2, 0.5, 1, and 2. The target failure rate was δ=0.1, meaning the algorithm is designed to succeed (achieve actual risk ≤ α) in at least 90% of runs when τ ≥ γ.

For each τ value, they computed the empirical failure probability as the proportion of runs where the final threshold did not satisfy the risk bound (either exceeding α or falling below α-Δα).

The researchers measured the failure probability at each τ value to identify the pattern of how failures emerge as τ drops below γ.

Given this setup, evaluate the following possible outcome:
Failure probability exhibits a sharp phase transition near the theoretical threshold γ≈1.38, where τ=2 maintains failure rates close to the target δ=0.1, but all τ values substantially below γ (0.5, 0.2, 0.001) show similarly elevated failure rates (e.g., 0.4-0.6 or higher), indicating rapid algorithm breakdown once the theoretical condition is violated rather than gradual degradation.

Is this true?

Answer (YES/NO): NO